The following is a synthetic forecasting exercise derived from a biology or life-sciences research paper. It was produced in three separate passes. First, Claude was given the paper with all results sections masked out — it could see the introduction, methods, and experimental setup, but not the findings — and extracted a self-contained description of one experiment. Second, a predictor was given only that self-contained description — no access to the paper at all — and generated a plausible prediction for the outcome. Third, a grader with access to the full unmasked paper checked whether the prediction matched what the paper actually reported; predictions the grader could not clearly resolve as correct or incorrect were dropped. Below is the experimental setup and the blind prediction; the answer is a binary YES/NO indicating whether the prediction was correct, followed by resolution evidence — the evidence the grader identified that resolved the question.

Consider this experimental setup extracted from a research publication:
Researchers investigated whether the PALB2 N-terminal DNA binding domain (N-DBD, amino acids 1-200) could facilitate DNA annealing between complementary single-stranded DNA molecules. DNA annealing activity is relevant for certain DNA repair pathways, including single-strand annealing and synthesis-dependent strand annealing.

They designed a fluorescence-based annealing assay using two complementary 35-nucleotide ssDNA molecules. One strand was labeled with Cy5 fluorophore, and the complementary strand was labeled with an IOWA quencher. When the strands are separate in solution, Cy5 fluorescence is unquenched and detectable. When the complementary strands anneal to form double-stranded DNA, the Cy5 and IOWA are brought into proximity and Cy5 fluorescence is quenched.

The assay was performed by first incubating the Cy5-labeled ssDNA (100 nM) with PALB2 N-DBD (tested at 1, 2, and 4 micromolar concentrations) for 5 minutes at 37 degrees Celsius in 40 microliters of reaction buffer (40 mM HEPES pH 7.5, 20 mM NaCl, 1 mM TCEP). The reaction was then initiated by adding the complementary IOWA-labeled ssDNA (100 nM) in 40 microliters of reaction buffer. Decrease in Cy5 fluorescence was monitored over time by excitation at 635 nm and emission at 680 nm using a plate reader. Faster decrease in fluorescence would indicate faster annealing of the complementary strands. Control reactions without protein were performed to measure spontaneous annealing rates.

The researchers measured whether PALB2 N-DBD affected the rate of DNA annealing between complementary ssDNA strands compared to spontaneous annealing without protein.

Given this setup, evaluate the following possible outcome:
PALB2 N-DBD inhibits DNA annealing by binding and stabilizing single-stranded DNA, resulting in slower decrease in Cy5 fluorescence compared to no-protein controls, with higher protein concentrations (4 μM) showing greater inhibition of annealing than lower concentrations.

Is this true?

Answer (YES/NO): NO